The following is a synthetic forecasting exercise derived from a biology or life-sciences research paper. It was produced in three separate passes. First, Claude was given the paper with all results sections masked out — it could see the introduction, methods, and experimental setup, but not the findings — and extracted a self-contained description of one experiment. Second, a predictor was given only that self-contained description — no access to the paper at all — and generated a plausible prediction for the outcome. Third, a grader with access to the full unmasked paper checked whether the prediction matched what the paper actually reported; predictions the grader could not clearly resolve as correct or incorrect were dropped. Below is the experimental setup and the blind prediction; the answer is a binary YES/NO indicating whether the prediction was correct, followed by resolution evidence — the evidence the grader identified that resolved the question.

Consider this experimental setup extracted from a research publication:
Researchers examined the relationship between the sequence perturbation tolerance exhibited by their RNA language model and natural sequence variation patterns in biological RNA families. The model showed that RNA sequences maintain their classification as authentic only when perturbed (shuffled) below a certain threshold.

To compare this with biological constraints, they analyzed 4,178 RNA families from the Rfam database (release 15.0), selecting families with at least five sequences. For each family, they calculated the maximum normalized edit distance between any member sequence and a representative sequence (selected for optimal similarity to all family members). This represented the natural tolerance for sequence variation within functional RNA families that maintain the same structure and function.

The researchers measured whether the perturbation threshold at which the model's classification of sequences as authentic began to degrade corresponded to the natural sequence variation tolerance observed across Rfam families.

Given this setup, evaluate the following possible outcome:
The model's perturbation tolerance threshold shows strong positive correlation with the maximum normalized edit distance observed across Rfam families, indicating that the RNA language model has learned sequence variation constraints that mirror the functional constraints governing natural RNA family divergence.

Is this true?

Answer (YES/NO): NO